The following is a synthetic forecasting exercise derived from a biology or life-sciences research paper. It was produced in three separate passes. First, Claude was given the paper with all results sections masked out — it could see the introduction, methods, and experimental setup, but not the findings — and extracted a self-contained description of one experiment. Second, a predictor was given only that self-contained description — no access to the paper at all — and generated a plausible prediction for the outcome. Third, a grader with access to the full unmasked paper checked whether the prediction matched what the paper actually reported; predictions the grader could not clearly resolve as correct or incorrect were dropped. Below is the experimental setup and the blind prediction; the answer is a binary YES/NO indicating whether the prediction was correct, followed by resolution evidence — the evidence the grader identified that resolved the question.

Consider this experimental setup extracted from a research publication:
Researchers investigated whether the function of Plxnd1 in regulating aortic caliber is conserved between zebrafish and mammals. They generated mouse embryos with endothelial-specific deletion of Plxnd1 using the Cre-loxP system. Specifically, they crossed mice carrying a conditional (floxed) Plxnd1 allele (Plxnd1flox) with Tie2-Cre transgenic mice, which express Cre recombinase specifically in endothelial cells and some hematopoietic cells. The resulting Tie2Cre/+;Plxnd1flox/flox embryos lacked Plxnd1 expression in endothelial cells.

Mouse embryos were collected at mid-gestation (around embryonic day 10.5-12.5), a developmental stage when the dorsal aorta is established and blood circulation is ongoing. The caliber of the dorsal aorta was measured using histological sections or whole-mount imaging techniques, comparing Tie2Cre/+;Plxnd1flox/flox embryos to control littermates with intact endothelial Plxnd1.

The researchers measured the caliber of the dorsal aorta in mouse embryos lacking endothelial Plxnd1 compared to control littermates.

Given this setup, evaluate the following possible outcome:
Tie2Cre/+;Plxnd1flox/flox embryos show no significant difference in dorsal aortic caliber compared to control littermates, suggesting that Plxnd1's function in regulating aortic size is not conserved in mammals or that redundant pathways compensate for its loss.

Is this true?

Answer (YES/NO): NO